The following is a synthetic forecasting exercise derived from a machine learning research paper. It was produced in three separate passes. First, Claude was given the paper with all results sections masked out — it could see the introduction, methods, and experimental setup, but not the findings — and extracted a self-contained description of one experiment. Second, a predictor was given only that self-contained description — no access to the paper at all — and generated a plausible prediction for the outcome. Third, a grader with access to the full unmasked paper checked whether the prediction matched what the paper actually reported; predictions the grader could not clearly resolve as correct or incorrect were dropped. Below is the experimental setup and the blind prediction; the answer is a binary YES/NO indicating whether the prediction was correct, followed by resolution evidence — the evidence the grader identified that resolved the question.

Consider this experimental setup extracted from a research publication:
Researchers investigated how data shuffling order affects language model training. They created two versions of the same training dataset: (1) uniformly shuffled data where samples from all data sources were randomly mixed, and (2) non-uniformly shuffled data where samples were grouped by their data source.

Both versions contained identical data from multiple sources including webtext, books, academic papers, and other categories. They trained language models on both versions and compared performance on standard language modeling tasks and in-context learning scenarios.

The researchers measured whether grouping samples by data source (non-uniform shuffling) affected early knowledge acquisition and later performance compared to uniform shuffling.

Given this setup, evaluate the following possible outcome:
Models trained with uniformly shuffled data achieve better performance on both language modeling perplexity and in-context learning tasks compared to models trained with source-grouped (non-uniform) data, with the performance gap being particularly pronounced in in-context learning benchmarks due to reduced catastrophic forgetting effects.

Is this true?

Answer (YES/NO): NO